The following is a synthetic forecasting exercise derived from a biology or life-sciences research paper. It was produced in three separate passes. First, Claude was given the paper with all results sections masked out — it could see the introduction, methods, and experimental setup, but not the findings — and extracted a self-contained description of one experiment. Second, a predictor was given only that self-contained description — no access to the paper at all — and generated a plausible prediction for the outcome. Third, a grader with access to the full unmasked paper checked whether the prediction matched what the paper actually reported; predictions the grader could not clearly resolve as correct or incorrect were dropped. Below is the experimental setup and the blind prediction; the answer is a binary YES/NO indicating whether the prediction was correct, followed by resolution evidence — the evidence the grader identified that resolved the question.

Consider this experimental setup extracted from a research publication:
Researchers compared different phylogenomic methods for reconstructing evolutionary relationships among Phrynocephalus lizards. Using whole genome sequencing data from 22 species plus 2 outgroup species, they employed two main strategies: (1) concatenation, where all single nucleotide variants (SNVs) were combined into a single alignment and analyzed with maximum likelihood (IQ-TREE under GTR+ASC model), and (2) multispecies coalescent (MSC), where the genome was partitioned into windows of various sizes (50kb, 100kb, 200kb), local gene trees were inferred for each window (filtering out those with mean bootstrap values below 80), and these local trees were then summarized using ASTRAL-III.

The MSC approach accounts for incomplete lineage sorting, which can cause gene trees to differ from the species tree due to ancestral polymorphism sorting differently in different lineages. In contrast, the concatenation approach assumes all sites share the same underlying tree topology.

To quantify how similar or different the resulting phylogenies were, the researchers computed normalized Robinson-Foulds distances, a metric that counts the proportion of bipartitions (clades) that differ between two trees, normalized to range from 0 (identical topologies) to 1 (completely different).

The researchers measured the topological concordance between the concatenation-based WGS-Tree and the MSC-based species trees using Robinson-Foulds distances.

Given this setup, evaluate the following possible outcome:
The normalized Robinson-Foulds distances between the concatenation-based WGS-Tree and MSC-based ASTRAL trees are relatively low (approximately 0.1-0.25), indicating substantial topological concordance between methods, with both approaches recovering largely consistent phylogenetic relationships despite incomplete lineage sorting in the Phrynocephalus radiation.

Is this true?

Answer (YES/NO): NO